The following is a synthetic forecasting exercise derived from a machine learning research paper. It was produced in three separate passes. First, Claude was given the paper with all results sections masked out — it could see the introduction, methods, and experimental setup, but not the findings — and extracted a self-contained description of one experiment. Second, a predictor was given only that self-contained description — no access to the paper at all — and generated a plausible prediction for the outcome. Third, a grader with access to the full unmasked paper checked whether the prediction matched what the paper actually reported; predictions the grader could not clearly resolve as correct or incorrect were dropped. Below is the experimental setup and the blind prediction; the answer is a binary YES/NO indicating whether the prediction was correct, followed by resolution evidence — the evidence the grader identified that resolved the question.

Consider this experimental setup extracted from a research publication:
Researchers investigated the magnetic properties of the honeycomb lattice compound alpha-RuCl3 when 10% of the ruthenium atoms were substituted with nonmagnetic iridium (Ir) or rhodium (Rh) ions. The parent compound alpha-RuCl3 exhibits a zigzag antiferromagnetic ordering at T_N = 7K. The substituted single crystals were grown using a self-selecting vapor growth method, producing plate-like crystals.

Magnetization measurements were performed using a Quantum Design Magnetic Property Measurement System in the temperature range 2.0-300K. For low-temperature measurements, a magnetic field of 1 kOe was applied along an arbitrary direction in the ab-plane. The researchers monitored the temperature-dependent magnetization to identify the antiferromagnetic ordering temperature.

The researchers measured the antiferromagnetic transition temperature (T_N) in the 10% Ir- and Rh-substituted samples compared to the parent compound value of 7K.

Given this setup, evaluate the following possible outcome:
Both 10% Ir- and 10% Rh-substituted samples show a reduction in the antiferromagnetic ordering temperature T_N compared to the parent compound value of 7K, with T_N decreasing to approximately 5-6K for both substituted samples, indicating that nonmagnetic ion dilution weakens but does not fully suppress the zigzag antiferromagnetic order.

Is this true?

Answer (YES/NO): YES